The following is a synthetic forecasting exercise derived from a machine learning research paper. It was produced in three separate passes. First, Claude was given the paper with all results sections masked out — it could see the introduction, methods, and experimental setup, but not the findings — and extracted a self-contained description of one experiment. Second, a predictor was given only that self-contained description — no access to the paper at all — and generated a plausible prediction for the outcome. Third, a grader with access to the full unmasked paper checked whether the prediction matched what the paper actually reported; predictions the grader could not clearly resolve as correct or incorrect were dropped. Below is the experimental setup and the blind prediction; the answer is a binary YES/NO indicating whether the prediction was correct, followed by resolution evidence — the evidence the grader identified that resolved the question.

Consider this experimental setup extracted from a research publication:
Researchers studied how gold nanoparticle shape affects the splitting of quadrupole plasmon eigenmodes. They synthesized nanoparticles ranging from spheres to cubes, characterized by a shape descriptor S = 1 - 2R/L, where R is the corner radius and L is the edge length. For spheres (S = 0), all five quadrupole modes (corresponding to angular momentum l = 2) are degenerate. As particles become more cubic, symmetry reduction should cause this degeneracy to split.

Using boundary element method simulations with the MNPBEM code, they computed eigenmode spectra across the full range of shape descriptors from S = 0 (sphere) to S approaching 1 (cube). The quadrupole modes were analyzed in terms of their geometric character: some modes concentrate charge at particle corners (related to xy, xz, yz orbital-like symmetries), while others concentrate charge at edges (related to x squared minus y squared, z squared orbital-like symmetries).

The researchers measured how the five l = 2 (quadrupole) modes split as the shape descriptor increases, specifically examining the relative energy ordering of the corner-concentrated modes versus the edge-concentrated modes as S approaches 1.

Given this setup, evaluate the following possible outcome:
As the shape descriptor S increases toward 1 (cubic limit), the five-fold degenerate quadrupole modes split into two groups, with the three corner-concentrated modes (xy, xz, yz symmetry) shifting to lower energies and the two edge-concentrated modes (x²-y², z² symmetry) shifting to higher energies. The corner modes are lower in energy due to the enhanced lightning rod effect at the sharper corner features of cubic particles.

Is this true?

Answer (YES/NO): YES